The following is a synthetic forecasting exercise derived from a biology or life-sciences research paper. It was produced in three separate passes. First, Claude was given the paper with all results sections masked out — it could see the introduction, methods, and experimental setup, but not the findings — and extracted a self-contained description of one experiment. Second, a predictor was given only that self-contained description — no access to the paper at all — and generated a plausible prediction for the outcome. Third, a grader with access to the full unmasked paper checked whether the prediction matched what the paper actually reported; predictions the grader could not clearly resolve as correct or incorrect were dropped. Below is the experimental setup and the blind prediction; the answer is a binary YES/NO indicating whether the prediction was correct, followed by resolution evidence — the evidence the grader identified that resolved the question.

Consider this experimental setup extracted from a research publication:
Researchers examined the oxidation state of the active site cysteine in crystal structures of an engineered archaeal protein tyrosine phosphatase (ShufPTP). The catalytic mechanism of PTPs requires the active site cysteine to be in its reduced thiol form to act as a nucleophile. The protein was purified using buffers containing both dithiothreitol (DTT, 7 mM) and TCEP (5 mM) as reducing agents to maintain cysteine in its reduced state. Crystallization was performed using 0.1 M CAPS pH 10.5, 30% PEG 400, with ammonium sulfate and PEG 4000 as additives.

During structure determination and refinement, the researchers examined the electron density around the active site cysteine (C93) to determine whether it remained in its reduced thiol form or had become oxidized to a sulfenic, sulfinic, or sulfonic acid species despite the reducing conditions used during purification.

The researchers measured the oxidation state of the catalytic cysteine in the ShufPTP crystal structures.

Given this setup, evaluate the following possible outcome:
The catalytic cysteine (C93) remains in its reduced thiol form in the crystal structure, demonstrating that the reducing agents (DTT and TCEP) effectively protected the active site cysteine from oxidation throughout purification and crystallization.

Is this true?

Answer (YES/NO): NO